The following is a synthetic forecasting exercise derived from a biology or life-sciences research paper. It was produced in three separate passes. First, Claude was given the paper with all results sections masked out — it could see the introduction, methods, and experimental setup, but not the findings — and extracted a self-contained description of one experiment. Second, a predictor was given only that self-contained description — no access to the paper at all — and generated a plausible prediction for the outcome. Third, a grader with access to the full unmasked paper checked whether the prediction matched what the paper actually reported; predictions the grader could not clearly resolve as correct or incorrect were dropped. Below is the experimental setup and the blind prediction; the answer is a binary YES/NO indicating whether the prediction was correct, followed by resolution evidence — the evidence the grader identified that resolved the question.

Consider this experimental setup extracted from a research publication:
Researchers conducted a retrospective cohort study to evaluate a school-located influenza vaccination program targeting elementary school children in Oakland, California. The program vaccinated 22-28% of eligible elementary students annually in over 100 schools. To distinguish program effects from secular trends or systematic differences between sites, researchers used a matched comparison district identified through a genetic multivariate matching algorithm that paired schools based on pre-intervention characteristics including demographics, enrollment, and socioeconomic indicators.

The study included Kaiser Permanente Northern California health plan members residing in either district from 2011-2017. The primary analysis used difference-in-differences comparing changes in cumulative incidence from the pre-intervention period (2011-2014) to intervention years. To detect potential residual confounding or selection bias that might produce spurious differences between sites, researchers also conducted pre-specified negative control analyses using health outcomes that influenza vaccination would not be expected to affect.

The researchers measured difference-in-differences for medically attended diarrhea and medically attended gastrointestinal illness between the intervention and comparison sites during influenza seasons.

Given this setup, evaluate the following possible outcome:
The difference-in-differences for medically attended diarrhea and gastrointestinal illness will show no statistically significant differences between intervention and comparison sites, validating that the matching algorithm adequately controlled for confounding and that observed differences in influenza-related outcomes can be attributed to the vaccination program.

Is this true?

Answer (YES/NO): NO